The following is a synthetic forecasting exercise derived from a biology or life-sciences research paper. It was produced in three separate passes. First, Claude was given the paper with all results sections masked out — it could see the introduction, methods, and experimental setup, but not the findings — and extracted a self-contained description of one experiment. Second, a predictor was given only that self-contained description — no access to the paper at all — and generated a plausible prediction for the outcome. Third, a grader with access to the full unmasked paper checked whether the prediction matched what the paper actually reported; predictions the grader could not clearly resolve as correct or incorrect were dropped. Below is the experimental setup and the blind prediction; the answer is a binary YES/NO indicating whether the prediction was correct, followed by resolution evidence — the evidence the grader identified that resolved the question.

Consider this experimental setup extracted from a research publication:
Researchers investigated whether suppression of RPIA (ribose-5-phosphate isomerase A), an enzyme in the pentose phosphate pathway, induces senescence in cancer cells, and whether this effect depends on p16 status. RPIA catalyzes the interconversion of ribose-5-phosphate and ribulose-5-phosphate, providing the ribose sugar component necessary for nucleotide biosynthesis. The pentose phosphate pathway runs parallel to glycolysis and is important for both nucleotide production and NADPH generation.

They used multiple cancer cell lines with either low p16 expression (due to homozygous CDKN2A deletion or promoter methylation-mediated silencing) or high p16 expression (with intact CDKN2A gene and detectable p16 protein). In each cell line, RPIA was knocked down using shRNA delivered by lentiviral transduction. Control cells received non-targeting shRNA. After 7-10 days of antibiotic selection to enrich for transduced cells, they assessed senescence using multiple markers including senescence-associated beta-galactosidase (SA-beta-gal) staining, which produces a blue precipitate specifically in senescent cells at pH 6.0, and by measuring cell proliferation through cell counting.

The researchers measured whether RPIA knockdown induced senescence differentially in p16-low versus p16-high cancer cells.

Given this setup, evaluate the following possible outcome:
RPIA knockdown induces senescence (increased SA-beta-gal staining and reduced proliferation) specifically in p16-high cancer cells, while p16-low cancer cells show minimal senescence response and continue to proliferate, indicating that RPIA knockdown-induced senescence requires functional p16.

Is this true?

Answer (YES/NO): NO